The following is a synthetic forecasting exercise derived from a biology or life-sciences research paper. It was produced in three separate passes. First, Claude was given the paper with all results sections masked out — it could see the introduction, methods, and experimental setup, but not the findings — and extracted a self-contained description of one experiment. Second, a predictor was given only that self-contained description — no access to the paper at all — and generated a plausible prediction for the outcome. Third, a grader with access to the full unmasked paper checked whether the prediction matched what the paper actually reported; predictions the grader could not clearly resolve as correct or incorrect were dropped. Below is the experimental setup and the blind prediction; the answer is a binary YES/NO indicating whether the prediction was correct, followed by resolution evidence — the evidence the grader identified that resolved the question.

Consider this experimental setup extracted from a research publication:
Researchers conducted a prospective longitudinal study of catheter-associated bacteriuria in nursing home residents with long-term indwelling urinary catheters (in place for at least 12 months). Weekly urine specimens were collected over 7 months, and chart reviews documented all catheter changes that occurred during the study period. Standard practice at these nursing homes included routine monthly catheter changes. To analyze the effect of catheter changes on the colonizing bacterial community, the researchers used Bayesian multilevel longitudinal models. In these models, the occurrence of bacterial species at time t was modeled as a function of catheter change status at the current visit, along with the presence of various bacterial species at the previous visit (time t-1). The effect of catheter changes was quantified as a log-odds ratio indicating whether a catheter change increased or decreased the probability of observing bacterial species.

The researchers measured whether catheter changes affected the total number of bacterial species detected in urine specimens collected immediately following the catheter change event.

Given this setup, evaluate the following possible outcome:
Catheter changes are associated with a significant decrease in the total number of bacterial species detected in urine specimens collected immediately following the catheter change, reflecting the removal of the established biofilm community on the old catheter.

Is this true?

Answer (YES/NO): NO